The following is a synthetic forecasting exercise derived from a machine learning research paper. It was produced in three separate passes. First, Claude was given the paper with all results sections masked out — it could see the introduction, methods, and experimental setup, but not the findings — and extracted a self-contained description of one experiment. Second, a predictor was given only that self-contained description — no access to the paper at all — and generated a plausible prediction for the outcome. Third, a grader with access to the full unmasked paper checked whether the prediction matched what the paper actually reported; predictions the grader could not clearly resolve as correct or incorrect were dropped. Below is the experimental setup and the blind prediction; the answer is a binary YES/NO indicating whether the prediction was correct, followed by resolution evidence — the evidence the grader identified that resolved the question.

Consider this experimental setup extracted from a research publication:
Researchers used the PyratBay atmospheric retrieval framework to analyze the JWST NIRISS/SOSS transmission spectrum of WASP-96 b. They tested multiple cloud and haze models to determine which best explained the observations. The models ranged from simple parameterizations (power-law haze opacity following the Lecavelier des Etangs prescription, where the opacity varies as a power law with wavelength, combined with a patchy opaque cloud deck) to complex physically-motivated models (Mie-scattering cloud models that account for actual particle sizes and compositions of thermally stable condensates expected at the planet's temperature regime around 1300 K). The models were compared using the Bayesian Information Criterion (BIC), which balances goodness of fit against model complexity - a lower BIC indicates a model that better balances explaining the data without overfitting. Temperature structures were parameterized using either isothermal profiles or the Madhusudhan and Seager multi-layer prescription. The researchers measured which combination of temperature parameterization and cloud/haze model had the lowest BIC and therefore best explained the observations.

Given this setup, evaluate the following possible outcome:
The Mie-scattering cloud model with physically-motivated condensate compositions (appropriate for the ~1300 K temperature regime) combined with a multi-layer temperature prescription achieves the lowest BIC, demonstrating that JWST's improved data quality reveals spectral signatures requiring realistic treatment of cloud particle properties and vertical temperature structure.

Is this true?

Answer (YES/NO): NO